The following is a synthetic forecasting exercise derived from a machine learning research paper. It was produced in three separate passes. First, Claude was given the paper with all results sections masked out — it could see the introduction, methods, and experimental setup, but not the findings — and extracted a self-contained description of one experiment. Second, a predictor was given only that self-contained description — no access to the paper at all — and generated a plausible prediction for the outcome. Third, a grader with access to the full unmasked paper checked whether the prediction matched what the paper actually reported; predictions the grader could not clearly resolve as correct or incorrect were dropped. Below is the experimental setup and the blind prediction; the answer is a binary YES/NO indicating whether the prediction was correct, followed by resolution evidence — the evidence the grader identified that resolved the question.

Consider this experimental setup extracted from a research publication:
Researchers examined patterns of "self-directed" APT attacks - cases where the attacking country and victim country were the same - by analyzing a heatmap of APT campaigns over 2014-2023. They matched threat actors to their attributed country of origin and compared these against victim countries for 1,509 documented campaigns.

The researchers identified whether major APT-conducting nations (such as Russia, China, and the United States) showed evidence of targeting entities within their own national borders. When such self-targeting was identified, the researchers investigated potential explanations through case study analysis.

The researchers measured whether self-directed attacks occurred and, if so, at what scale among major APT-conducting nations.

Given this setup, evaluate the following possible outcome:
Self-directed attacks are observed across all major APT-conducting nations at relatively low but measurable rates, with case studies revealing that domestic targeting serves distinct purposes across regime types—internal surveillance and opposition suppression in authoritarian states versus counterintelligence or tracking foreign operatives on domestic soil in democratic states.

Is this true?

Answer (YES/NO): NO